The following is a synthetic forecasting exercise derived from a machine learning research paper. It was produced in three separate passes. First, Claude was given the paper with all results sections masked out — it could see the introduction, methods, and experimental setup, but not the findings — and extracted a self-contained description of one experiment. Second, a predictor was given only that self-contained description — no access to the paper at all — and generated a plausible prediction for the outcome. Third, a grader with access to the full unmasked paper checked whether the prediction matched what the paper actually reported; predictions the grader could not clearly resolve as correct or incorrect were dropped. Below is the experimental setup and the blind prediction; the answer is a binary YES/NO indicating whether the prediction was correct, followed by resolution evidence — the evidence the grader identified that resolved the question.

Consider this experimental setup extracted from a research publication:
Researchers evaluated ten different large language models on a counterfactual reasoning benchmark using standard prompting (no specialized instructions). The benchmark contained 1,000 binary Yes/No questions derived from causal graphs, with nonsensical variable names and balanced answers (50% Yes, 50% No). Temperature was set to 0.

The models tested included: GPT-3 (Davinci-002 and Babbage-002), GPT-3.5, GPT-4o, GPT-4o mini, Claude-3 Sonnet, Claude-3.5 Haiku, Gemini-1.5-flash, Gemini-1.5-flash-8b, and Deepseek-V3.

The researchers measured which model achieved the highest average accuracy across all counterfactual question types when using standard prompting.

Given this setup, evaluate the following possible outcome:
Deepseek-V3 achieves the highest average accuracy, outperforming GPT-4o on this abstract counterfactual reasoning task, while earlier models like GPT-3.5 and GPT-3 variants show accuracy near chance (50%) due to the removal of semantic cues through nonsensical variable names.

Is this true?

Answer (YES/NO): NO